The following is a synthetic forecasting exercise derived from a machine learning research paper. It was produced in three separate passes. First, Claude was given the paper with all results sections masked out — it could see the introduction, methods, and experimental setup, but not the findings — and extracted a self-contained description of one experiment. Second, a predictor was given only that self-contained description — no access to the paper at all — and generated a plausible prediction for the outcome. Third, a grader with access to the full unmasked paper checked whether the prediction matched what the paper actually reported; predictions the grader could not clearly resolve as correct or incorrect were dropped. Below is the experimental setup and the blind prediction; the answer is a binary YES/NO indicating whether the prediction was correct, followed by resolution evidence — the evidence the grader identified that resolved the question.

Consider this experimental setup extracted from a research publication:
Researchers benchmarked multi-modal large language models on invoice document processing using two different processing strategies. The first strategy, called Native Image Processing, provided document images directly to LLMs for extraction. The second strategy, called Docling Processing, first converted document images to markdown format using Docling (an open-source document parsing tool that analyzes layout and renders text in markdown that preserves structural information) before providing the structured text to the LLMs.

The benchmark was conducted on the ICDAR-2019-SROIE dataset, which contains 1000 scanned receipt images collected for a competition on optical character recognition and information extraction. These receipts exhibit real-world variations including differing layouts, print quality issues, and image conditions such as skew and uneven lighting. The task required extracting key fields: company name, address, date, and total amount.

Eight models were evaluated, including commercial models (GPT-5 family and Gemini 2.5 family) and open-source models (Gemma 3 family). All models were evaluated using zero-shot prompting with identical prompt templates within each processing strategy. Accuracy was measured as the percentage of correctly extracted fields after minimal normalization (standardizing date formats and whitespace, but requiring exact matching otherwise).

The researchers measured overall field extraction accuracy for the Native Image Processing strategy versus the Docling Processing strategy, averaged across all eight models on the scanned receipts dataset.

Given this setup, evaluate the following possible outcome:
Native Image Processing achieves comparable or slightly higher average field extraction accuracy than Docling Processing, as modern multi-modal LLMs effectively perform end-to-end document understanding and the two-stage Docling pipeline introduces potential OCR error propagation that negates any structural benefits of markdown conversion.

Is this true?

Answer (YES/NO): NO